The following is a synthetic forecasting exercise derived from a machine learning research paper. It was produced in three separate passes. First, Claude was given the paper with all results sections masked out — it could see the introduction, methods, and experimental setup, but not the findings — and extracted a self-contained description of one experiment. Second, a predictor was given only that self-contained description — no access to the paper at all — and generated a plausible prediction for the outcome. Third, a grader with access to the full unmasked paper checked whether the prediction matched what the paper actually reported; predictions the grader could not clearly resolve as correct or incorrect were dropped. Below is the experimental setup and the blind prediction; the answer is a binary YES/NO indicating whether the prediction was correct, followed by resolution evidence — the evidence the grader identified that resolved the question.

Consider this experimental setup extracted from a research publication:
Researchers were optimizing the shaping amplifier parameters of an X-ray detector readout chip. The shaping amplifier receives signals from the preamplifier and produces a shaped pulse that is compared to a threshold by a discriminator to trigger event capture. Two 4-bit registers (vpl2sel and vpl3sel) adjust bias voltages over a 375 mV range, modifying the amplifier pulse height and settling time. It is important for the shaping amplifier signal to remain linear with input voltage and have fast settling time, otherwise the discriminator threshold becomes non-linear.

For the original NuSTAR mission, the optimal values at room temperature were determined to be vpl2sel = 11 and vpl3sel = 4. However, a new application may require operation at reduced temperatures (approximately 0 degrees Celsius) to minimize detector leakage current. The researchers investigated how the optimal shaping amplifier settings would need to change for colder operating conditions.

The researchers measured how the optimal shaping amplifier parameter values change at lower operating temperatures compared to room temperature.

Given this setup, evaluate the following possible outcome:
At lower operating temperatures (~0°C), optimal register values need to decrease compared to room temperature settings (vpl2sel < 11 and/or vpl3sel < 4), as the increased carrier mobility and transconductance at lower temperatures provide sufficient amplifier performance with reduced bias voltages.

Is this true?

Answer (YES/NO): YES